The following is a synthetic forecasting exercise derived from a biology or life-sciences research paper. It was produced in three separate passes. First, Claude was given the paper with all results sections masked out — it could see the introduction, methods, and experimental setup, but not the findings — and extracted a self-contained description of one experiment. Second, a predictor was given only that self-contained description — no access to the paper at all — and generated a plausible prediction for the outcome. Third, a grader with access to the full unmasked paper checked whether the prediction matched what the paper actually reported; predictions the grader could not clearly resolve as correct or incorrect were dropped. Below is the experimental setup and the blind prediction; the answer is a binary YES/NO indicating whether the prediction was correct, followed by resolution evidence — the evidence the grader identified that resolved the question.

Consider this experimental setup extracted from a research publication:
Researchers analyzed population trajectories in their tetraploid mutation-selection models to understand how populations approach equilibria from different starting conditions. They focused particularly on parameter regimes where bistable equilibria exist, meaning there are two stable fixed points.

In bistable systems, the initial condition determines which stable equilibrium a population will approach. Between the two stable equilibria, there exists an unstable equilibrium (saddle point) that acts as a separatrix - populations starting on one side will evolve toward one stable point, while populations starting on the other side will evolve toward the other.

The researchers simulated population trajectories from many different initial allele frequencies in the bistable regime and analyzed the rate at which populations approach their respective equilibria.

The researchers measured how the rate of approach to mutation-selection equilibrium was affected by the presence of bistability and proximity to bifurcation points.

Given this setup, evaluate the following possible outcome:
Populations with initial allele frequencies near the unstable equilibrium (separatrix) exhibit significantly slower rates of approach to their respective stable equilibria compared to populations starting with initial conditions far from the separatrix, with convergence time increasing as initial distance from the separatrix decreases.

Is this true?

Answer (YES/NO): YES